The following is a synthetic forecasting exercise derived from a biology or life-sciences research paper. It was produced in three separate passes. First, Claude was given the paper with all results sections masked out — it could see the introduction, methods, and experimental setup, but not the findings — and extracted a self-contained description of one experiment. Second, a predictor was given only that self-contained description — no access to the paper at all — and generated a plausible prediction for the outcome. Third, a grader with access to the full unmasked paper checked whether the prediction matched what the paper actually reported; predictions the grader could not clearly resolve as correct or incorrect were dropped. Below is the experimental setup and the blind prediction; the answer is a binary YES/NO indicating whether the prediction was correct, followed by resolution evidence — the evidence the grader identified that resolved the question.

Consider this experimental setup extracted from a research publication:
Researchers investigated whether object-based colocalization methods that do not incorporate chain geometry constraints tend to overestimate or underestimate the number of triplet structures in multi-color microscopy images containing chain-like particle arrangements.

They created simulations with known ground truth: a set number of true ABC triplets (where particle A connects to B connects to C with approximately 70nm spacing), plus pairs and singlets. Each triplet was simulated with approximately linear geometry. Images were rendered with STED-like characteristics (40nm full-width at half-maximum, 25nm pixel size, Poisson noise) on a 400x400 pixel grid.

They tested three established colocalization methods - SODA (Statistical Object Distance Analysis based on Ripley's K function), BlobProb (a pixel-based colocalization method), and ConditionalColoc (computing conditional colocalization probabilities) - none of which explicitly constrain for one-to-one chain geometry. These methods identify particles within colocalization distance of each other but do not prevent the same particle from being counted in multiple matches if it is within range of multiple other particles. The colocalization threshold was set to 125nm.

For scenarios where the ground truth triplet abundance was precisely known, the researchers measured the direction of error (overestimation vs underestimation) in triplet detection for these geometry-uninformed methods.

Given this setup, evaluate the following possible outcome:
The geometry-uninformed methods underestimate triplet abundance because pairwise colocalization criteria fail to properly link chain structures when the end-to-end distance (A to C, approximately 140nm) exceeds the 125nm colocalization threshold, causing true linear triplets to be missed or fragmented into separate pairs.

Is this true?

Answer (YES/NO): NO